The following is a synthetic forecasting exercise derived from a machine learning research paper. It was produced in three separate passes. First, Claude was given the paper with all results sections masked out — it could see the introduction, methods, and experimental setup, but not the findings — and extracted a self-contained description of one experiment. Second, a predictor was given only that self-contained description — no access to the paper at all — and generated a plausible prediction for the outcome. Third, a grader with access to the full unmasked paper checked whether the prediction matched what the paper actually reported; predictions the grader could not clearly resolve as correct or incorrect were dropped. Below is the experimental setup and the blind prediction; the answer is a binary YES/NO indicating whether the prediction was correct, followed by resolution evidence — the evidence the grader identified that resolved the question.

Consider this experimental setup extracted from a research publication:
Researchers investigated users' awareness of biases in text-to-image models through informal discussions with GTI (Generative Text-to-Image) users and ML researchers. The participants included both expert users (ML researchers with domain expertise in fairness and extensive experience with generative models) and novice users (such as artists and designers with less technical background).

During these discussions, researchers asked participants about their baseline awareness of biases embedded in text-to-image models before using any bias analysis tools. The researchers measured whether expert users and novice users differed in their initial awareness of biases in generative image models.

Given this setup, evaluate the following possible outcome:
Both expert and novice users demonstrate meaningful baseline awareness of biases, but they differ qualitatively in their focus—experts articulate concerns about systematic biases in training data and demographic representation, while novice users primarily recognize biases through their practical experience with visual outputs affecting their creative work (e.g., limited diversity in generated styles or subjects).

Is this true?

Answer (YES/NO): NO